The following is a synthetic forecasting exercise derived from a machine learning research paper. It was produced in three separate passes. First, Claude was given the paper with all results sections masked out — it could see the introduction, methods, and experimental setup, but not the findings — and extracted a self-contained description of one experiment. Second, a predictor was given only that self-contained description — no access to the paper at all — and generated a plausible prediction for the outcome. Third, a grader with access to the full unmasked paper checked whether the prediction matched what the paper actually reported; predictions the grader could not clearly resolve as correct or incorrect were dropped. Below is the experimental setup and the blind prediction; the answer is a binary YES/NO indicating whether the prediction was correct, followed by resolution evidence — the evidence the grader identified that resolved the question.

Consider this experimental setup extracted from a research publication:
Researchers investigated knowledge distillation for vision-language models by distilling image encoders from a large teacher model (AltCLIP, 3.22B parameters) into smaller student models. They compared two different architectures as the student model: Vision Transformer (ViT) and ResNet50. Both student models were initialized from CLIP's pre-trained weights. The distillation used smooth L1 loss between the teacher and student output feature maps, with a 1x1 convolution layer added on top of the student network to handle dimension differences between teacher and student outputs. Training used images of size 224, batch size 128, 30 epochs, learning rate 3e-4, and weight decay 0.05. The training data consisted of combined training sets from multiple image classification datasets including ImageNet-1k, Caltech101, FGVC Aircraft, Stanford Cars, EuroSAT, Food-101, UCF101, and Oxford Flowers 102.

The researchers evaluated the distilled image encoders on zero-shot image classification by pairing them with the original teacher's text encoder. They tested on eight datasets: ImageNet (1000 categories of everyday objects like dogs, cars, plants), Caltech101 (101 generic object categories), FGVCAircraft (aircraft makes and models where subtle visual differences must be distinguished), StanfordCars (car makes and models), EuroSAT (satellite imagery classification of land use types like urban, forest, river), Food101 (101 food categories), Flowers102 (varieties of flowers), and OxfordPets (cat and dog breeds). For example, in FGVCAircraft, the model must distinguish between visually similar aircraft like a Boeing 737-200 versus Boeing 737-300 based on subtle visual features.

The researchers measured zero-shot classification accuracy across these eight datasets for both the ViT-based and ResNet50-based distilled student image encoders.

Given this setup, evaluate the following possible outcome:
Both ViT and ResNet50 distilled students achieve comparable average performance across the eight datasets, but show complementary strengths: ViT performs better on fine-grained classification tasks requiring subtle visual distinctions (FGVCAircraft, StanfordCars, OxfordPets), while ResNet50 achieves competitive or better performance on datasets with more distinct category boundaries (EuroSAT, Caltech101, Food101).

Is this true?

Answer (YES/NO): NO